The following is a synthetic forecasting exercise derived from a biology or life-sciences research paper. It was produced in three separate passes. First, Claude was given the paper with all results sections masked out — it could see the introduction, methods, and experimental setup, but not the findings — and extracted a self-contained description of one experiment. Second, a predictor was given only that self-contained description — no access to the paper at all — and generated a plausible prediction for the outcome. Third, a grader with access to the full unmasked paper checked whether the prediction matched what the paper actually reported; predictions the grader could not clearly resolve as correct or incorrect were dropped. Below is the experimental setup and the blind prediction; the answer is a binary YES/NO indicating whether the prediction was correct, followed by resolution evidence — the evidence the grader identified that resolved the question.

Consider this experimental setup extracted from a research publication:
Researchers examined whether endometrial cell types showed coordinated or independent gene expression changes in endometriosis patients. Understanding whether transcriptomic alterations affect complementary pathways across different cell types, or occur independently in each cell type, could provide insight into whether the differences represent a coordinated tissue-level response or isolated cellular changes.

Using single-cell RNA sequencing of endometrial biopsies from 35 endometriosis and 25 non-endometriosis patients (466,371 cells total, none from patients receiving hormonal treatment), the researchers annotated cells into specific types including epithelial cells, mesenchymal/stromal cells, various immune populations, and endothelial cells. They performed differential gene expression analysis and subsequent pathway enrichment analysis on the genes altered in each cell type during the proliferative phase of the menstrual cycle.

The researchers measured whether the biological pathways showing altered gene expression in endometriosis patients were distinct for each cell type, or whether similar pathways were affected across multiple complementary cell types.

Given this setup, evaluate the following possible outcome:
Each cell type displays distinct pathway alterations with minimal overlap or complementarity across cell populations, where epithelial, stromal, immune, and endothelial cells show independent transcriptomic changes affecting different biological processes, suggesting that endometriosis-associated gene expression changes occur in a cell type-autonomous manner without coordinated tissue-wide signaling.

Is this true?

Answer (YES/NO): NO